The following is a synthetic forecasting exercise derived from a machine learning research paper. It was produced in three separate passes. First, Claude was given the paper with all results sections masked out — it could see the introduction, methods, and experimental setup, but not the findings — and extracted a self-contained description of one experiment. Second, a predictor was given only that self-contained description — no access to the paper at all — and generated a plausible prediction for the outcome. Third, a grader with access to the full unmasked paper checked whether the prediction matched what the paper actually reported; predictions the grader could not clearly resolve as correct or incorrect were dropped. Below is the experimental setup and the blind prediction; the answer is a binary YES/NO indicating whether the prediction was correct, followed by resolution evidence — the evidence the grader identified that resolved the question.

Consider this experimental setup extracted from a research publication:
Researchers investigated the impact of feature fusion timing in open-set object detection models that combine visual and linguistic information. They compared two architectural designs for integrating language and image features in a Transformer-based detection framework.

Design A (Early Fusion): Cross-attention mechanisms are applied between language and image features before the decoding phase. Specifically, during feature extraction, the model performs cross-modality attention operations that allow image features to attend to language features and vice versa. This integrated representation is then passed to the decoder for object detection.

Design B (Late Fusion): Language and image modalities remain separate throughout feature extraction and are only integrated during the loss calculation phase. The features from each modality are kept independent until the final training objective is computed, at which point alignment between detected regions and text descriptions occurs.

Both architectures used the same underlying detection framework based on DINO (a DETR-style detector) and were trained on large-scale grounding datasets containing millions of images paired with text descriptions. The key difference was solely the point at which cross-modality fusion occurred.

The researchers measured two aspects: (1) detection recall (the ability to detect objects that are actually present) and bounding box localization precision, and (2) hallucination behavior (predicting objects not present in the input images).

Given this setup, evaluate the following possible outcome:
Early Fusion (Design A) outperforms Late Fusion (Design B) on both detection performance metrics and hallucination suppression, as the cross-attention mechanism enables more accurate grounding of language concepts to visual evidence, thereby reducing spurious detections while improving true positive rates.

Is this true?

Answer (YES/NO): NO